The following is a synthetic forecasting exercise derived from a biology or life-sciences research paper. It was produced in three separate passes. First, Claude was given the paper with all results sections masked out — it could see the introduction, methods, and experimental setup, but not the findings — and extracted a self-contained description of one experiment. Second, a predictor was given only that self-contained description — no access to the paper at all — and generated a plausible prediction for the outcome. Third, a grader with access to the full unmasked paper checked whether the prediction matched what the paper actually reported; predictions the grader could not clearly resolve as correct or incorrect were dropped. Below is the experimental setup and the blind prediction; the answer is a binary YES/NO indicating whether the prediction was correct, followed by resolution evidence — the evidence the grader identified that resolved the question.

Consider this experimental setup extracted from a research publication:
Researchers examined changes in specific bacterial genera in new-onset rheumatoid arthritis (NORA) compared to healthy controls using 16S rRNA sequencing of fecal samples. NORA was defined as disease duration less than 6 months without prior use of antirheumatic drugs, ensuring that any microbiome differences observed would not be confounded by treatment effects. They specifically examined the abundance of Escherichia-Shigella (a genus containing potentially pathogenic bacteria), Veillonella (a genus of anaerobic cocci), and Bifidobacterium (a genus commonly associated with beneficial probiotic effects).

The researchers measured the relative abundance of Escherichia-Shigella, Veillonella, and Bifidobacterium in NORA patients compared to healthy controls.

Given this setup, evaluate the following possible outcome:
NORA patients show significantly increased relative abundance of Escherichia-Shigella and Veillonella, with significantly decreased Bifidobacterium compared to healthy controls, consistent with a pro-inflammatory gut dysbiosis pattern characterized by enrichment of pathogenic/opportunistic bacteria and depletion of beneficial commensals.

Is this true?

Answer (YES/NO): YES